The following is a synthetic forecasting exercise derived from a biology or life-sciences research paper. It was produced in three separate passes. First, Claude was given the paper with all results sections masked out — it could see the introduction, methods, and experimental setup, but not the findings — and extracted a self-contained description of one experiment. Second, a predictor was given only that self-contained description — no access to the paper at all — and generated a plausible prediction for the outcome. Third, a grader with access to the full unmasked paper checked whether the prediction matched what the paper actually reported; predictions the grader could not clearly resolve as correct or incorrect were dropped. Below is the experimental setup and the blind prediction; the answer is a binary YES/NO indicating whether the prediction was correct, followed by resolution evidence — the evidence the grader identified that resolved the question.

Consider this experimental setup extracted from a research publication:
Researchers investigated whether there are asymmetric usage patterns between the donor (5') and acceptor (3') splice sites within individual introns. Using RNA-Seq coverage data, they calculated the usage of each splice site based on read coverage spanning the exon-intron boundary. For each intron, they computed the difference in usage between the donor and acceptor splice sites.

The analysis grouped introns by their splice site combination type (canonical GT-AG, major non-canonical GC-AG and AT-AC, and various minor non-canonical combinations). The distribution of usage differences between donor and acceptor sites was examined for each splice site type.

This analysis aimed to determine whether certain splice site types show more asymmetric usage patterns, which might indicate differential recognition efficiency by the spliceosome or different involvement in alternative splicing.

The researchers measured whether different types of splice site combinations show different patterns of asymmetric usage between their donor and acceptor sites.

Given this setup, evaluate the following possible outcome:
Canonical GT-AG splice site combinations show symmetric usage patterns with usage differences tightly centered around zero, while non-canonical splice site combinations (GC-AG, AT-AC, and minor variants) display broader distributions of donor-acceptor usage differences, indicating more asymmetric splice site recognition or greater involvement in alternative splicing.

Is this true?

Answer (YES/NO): NO